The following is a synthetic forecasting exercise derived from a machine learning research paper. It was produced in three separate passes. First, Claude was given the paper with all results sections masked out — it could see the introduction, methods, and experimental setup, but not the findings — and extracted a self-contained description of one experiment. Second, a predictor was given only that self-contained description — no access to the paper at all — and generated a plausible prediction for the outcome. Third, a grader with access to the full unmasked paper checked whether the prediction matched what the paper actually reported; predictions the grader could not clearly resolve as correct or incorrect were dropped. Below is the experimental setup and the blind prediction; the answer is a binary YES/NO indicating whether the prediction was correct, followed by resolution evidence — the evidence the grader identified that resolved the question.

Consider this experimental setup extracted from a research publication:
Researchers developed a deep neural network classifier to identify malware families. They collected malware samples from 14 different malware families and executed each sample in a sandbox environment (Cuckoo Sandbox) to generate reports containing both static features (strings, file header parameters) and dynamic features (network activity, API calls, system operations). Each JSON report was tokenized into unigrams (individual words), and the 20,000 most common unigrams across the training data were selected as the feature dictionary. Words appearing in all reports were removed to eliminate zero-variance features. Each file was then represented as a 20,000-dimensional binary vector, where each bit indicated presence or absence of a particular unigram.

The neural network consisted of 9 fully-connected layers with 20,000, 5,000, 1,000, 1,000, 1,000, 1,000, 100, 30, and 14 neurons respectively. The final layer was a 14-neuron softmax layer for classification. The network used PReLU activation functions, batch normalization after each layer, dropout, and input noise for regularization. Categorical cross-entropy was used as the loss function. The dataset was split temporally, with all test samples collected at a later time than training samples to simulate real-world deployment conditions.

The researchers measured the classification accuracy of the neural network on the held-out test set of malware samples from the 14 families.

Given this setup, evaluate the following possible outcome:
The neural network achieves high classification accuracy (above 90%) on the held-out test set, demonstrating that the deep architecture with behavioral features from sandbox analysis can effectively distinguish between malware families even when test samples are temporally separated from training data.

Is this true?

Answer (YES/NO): YES